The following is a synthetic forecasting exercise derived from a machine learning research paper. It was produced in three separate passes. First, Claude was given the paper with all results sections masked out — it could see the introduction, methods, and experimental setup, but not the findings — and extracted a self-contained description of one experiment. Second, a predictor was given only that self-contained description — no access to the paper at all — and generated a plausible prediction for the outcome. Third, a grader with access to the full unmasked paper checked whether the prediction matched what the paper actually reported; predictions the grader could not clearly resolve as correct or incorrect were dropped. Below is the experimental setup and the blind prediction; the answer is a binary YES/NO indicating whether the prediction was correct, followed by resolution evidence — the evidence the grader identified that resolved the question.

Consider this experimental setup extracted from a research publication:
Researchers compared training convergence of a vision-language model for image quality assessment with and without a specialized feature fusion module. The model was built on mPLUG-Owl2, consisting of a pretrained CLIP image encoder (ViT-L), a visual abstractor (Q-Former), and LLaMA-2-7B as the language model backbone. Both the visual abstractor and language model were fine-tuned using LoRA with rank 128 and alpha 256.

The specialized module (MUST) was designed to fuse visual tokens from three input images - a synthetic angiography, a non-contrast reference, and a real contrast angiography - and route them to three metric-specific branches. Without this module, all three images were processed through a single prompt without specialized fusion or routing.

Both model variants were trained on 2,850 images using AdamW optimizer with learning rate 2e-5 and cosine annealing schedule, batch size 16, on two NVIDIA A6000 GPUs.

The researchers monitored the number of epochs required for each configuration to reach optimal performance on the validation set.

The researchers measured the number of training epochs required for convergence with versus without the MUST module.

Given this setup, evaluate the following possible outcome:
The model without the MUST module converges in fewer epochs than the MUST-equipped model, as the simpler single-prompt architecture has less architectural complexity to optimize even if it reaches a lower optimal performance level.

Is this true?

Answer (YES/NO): NO